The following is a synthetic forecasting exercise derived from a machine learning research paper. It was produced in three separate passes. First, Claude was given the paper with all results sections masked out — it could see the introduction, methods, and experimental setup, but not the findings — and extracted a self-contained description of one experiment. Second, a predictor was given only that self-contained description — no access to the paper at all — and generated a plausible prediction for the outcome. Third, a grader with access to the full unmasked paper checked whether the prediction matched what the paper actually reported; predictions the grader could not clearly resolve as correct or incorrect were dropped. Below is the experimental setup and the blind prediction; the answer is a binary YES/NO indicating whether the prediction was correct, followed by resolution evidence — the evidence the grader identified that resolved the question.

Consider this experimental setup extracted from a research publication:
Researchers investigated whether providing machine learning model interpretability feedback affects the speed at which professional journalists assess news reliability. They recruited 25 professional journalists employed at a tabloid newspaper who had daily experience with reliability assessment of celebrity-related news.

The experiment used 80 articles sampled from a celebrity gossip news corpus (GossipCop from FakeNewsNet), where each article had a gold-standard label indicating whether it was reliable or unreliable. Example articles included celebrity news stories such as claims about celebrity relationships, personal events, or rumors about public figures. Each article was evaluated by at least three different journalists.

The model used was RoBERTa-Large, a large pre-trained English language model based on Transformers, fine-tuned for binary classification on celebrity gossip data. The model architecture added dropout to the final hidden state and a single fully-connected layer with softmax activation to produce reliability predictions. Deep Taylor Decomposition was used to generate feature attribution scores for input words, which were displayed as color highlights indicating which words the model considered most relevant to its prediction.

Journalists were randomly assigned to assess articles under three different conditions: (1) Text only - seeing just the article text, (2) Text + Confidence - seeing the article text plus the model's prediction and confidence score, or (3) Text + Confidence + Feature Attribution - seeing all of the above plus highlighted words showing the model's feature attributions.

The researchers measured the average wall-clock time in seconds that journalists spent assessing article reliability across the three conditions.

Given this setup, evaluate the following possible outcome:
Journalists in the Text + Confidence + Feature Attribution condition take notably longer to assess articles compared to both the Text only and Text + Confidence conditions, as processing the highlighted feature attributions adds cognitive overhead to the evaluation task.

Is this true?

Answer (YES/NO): NO